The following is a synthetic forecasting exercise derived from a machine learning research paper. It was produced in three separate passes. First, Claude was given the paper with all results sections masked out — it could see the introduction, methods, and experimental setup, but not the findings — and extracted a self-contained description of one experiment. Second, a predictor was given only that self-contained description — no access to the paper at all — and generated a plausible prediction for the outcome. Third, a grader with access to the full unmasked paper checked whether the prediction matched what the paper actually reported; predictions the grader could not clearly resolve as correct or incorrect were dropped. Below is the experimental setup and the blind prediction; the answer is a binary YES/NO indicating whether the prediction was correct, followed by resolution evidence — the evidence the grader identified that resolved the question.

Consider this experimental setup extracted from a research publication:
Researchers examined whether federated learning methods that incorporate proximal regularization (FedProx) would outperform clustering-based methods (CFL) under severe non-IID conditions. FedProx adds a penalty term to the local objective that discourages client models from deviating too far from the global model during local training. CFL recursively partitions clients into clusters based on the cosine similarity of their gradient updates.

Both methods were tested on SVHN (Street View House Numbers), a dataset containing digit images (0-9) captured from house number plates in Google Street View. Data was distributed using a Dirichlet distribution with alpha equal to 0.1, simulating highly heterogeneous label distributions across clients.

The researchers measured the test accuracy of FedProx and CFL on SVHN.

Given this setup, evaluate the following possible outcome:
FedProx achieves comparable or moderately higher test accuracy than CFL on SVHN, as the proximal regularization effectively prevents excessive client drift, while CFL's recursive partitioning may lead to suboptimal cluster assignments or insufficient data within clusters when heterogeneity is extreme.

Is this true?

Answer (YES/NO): NO